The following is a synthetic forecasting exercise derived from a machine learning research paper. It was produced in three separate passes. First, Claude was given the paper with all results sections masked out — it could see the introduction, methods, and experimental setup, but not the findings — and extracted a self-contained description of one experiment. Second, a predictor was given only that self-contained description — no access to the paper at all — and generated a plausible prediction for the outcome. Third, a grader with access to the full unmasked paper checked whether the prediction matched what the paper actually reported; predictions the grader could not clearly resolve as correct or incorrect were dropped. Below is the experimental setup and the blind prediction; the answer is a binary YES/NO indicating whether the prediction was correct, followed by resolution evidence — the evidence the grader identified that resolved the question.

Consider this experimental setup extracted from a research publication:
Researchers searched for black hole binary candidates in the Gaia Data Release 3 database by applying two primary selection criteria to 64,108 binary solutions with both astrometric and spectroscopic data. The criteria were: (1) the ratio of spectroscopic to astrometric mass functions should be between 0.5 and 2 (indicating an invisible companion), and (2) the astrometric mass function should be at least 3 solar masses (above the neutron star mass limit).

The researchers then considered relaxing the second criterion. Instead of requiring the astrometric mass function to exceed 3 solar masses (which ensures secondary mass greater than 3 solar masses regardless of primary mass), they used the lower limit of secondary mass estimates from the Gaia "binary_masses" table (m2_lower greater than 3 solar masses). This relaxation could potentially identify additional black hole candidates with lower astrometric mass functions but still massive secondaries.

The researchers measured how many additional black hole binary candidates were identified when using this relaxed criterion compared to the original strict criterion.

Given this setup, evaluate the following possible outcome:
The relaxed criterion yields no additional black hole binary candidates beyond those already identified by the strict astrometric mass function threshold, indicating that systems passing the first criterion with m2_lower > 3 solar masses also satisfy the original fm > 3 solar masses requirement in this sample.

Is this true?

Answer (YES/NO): YES